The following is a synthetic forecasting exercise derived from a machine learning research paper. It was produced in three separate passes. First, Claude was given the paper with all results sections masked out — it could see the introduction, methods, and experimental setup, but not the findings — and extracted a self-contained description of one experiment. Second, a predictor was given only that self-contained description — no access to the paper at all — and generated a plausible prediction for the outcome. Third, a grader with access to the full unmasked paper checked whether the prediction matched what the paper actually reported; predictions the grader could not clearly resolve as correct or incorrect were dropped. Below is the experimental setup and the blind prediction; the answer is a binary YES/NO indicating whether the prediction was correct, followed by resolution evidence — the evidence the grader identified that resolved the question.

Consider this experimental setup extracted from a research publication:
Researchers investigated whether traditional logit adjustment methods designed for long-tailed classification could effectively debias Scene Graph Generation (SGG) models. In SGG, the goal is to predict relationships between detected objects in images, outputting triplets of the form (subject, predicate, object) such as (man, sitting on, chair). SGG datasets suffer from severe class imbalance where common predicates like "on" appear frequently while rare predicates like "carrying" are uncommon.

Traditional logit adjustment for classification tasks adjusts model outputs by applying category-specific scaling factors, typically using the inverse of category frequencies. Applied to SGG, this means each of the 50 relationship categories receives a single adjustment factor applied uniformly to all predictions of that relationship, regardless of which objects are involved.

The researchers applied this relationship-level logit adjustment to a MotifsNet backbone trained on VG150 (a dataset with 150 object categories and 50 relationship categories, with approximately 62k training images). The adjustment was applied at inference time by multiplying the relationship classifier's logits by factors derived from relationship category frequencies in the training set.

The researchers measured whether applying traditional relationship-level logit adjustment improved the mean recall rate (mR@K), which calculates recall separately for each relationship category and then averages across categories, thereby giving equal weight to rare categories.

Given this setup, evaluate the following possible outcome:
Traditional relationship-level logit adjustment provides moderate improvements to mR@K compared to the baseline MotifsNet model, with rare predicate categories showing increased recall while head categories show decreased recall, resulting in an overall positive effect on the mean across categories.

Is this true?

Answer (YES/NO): NO